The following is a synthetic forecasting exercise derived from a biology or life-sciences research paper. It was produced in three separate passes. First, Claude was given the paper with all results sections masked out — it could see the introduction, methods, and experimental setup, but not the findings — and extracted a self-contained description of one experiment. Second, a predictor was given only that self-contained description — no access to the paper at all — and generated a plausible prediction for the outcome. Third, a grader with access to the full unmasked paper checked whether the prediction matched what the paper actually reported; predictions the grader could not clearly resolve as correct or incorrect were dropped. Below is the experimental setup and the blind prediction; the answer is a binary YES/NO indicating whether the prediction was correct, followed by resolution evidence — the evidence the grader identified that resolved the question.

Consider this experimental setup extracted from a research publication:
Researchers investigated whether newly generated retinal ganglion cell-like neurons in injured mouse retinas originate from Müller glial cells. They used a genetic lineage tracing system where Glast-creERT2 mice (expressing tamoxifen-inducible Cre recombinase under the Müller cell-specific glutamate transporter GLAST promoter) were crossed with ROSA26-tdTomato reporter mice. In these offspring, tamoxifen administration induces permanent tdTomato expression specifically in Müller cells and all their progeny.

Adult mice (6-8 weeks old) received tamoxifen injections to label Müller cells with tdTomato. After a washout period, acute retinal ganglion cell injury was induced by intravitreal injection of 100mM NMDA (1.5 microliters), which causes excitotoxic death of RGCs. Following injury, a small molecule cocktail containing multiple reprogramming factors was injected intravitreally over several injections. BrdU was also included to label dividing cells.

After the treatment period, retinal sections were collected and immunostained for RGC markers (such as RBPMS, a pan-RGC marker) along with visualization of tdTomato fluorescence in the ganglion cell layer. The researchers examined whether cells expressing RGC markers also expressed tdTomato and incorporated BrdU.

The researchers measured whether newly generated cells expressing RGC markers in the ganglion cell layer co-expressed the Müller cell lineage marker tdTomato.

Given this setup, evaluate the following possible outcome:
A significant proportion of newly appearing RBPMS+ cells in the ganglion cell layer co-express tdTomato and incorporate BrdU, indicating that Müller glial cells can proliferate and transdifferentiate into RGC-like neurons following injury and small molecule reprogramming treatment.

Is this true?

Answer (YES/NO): NO